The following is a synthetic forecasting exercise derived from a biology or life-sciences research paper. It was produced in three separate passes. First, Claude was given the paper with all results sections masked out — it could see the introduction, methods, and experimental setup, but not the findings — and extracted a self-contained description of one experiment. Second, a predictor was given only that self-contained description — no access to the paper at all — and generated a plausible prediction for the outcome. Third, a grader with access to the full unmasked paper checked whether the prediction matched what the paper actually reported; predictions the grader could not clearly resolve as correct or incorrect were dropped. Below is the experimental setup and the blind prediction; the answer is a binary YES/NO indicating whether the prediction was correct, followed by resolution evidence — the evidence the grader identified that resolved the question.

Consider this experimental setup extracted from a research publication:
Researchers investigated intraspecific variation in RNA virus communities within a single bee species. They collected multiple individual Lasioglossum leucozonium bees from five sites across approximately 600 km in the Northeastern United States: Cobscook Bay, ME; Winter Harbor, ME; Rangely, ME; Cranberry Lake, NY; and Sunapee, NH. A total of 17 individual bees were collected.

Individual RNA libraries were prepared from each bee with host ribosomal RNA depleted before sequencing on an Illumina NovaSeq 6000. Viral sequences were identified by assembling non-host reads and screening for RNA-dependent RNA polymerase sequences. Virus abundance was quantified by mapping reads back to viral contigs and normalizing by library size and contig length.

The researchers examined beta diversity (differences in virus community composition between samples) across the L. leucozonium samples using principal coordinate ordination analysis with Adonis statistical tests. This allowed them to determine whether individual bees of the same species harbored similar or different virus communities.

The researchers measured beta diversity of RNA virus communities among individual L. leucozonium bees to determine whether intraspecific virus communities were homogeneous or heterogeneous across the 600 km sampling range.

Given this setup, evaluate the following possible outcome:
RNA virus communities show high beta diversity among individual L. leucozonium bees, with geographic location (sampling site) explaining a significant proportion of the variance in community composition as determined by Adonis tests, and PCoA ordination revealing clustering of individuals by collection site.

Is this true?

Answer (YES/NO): NO